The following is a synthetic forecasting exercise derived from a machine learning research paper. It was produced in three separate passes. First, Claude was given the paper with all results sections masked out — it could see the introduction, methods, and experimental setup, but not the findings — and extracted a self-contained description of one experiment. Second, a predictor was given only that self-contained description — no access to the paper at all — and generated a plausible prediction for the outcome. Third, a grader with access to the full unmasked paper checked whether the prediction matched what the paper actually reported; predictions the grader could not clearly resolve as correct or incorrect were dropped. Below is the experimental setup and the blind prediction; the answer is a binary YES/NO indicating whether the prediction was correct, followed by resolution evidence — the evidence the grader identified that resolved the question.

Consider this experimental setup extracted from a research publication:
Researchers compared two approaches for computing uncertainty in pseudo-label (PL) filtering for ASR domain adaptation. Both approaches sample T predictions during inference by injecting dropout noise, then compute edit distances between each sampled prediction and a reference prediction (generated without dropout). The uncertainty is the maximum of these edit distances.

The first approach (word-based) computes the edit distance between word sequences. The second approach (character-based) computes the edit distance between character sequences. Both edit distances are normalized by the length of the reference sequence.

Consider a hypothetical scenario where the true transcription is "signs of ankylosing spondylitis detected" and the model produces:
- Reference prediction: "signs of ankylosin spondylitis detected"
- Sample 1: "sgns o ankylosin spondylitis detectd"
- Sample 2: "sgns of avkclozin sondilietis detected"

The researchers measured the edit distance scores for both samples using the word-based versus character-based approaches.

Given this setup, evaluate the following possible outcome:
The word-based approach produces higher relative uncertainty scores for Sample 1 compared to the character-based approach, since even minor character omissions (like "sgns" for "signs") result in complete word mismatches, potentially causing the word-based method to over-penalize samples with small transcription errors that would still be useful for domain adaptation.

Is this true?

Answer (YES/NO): YES